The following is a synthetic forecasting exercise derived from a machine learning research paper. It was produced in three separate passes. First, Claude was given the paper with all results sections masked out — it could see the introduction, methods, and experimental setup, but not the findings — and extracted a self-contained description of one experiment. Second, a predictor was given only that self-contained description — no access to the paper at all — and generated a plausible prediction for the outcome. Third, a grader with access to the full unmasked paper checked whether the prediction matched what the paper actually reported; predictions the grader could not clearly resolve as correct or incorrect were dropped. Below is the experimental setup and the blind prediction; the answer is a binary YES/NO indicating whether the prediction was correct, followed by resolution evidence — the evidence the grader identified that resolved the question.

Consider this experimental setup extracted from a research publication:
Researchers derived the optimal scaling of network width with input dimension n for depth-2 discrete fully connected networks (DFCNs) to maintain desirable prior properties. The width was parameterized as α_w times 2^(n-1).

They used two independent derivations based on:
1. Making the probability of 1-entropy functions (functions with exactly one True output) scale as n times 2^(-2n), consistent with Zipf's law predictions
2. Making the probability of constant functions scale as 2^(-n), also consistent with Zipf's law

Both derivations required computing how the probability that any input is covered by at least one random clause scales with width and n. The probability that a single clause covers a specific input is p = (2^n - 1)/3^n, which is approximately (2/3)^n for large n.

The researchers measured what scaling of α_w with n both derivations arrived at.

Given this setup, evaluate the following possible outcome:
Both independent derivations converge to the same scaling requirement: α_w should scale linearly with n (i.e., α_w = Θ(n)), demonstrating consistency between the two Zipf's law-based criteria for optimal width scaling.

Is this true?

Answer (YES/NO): NO